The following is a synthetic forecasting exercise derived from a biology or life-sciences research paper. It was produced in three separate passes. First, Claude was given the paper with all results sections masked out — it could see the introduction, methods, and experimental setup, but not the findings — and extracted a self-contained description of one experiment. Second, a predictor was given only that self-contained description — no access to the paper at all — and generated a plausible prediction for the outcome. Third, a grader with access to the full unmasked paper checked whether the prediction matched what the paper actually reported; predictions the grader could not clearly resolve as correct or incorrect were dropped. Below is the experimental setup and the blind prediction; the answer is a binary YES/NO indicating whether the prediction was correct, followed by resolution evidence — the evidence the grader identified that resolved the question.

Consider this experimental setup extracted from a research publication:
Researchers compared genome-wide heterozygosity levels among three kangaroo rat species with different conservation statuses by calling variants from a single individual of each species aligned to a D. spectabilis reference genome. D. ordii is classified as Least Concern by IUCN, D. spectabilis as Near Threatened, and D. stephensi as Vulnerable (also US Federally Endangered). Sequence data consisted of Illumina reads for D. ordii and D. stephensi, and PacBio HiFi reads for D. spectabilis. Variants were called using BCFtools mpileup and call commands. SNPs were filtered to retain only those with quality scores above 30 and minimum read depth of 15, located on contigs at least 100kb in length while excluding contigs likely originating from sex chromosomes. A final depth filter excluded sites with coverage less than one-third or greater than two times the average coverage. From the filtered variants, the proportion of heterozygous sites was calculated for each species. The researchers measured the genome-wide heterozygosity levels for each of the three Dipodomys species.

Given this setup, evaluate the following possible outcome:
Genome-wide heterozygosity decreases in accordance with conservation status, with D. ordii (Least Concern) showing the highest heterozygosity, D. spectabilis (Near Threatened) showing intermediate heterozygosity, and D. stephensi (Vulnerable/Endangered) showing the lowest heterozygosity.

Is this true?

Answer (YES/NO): NO